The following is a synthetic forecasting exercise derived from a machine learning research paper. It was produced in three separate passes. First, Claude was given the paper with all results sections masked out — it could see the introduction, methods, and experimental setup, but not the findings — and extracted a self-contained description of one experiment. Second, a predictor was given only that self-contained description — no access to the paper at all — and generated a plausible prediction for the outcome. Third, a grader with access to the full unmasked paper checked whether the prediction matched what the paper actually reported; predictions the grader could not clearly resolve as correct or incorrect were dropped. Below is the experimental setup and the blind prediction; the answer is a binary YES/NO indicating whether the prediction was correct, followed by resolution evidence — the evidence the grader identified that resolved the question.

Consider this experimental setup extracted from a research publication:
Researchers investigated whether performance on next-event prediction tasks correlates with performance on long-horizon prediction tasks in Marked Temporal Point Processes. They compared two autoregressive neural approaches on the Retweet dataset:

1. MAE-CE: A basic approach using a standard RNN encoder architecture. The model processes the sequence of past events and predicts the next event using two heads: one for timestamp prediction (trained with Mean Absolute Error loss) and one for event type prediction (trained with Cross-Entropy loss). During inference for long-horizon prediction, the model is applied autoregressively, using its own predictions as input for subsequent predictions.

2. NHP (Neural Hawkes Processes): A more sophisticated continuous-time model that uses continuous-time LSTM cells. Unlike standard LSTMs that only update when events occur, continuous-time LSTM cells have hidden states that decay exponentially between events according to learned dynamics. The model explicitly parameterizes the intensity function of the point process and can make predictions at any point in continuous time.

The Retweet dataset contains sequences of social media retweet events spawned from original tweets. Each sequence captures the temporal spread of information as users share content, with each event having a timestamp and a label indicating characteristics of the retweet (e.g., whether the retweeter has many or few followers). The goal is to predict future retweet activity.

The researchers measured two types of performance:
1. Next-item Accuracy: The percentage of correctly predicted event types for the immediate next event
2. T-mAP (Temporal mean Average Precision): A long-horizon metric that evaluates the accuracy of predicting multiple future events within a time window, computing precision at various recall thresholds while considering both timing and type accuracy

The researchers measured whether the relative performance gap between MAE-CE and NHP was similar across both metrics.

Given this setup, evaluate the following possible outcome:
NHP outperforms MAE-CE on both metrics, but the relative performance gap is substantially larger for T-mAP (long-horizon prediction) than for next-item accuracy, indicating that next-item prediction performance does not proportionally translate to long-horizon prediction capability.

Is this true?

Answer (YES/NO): YES